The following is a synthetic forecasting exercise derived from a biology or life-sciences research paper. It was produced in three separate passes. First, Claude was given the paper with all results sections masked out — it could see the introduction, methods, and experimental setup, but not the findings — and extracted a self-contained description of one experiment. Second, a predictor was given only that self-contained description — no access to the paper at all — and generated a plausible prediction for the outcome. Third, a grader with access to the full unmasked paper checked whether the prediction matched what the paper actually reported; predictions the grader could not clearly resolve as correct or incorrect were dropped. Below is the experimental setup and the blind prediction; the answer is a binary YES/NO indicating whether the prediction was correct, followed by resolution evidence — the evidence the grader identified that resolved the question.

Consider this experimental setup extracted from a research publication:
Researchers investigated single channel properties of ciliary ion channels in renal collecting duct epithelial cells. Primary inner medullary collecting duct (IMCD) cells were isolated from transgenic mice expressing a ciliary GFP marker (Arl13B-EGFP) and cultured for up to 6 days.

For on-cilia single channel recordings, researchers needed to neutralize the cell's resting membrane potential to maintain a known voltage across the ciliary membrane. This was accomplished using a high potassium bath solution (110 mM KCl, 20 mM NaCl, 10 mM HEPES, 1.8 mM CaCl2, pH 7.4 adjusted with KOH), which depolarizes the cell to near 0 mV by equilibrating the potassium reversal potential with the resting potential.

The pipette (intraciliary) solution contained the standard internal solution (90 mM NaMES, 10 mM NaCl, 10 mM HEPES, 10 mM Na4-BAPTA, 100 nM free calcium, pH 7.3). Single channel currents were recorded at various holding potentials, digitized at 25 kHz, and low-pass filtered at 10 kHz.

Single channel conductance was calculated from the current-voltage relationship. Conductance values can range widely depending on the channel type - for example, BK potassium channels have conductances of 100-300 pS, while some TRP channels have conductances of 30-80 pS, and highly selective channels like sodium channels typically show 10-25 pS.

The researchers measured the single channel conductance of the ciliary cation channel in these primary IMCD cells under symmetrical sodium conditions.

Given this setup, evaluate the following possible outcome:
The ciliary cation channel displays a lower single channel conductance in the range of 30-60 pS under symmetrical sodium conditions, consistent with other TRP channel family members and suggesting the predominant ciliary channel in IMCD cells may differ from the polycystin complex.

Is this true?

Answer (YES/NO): NO